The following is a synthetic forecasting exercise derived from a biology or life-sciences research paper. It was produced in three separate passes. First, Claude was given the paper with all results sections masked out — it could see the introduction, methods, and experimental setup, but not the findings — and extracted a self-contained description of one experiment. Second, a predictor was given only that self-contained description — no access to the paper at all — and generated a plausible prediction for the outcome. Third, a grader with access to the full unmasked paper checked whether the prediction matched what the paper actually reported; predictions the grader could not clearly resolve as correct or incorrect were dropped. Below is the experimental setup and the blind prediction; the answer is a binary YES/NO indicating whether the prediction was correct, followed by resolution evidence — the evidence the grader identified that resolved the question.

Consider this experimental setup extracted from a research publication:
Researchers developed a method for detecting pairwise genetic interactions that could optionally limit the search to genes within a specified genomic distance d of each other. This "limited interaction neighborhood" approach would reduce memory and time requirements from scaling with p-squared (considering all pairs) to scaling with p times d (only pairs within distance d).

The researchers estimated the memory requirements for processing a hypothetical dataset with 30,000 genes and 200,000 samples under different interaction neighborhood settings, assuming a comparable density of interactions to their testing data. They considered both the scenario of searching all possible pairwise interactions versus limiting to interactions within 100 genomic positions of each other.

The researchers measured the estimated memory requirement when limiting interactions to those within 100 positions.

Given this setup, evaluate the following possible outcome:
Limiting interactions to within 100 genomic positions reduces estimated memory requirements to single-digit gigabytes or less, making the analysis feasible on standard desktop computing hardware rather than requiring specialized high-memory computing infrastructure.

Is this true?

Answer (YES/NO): NO